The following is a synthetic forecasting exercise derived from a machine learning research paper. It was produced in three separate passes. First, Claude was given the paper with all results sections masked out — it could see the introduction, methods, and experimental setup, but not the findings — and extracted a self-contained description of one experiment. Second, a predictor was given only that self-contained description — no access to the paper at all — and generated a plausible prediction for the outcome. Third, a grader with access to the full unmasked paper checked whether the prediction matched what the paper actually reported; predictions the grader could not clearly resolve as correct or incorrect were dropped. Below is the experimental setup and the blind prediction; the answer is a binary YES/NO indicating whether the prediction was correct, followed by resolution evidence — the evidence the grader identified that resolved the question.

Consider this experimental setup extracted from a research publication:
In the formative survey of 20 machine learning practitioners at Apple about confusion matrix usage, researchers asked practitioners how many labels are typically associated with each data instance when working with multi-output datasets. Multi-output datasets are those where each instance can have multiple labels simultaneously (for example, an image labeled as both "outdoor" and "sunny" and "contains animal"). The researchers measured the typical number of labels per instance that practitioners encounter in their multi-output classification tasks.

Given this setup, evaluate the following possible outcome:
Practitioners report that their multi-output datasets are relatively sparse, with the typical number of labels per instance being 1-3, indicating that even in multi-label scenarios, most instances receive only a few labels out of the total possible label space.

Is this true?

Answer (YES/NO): YES